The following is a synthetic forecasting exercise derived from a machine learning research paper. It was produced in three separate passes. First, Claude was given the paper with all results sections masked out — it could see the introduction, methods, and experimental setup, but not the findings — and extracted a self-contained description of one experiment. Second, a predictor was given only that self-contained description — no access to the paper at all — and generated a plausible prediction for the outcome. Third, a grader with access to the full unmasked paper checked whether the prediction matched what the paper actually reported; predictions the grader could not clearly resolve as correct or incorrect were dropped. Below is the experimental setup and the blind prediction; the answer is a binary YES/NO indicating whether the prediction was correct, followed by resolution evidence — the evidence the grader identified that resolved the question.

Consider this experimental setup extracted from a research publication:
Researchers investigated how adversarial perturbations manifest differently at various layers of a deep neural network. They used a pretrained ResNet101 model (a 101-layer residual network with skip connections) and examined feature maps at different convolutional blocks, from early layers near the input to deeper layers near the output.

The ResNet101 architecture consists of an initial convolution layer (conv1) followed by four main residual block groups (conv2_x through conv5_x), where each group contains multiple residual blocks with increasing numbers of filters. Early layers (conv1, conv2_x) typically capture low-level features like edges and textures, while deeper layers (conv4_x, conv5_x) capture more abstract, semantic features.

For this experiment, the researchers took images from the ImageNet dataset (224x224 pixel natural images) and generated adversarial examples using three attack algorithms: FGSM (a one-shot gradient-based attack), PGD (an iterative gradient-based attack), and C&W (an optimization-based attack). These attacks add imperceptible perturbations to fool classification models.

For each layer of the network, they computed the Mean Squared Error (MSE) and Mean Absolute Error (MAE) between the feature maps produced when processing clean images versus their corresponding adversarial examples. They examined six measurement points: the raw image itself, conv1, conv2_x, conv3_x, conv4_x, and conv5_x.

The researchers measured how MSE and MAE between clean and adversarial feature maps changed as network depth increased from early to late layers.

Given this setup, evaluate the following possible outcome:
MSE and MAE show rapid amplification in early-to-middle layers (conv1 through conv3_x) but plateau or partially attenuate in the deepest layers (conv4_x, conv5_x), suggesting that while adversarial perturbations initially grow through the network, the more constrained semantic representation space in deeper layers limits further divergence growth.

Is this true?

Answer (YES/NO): NO